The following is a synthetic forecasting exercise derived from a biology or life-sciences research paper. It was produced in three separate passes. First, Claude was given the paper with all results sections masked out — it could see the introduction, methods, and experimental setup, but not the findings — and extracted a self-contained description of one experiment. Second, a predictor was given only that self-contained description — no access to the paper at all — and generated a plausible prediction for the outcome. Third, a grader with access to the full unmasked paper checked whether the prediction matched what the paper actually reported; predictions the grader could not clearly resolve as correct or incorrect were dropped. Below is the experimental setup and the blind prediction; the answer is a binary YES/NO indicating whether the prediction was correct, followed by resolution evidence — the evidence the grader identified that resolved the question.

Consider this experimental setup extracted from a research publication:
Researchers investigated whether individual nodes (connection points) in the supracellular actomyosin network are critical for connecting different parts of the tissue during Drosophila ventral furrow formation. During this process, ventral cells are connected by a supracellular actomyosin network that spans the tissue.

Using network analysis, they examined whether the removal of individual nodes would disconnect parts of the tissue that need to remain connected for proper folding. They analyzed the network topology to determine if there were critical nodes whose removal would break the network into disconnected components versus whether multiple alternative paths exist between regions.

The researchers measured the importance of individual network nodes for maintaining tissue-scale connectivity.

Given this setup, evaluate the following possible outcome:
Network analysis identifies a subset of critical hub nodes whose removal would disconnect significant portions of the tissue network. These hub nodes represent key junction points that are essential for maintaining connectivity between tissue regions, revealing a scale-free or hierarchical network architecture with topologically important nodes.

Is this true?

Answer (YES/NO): NO